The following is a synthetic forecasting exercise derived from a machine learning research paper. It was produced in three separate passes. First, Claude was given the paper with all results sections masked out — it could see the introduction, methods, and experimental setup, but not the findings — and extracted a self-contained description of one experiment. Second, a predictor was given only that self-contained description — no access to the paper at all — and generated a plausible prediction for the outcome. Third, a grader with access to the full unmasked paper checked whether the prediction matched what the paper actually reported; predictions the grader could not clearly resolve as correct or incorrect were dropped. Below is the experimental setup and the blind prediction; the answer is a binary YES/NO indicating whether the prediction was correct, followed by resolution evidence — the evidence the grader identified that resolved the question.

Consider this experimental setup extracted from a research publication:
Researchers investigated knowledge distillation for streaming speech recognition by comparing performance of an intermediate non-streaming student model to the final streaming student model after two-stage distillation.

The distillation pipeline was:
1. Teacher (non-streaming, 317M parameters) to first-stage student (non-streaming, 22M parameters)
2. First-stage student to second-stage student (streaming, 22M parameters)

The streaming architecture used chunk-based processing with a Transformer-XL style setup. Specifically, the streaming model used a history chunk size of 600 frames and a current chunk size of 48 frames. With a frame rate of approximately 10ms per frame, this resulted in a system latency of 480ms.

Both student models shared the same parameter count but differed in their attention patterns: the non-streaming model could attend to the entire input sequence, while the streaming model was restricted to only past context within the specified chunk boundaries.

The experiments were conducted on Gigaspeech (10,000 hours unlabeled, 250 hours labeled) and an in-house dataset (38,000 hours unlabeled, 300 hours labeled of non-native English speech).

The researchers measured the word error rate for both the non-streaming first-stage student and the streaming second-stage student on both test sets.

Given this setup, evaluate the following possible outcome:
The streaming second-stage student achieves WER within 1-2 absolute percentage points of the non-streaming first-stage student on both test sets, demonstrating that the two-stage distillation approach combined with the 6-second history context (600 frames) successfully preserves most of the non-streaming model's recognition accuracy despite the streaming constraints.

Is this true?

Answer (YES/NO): YES